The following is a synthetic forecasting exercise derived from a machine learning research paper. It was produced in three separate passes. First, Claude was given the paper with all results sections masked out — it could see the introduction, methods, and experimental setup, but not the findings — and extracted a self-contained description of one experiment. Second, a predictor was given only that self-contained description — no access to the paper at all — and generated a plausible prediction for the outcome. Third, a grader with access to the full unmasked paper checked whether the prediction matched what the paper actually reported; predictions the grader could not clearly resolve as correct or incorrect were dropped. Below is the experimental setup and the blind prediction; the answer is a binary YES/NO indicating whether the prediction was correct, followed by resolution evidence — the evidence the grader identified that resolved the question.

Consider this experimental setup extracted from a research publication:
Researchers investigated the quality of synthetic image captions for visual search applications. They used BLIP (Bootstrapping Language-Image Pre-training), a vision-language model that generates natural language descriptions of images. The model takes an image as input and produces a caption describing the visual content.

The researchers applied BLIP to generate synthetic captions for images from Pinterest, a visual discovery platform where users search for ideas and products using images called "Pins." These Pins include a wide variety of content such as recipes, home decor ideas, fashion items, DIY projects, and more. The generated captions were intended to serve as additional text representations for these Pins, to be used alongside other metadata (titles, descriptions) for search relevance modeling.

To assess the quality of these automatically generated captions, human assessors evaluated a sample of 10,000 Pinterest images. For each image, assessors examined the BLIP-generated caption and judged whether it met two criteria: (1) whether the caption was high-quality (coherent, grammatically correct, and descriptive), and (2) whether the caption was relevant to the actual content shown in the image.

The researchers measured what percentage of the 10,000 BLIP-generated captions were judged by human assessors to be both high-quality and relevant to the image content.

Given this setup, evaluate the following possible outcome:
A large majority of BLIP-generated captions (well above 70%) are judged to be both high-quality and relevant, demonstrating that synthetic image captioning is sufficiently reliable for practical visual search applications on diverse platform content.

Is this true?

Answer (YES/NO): YES